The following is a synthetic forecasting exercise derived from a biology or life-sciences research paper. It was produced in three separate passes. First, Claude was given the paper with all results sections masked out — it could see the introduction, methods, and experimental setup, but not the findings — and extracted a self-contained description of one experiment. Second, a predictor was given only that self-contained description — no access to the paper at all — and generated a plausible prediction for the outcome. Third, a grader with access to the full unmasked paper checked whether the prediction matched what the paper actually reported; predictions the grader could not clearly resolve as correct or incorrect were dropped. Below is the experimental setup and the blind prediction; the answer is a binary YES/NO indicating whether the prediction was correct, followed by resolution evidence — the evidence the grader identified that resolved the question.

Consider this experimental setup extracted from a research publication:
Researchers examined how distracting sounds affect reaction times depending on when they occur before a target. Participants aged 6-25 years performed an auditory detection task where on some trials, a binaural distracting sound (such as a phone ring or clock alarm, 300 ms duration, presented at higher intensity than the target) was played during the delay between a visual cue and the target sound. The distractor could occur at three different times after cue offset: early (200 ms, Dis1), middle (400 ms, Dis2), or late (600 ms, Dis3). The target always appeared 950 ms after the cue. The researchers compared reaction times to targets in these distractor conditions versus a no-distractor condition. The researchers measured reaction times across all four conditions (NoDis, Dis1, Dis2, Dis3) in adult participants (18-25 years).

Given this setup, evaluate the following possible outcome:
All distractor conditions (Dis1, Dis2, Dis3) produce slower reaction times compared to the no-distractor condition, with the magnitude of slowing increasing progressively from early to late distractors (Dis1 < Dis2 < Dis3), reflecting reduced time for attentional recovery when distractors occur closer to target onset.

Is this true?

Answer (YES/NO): NO